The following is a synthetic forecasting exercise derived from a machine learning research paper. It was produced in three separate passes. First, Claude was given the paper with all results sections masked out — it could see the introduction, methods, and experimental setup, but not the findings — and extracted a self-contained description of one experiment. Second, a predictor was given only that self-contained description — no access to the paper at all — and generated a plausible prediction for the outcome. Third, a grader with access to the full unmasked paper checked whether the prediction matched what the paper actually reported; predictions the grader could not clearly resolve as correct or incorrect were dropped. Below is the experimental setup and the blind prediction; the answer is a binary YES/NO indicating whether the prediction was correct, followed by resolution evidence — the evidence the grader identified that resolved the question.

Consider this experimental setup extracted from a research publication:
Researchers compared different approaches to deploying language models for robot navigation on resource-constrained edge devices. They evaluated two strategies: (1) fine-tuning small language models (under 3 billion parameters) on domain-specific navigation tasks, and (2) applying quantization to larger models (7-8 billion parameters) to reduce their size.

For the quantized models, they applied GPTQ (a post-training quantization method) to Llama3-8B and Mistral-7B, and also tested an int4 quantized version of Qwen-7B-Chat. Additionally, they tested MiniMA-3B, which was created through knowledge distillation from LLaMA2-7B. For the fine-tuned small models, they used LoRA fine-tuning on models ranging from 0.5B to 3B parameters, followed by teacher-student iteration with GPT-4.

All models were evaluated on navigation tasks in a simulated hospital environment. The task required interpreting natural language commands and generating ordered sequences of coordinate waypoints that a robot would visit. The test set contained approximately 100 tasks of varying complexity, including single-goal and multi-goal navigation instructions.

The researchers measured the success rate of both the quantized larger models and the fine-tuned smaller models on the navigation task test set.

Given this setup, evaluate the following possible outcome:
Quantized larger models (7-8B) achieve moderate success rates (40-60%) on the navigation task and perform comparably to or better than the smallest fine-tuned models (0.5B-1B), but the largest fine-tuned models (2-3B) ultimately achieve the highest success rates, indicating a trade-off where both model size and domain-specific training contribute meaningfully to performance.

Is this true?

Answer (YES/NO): NO